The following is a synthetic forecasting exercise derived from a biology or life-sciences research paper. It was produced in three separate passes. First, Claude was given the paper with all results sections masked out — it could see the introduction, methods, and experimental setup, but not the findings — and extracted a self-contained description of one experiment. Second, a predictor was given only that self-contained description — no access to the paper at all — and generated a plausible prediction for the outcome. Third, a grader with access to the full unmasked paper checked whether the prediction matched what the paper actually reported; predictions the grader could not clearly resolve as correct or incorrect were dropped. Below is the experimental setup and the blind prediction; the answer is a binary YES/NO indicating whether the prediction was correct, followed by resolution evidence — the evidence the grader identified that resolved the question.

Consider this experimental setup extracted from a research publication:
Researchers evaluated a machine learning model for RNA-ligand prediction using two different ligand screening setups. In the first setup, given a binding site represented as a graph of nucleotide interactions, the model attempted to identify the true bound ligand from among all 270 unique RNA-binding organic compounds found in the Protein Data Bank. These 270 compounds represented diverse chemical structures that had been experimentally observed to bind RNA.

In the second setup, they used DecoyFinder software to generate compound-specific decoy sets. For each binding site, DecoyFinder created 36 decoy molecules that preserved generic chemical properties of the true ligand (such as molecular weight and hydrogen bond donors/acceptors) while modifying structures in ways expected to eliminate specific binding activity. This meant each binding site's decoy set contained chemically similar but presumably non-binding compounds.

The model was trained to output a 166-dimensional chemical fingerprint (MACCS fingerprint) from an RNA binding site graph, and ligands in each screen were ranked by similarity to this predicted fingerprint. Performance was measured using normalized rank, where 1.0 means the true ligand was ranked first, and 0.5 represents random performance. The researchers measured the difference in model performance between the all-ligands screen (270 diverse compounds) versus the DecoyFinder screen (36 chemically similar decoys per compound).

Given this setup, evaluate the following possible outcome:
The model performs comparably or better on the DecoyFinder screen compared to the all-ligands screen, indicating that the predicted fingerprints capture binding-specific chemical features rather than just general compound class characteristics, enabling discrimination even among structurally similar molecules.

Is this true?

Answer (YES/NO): YES